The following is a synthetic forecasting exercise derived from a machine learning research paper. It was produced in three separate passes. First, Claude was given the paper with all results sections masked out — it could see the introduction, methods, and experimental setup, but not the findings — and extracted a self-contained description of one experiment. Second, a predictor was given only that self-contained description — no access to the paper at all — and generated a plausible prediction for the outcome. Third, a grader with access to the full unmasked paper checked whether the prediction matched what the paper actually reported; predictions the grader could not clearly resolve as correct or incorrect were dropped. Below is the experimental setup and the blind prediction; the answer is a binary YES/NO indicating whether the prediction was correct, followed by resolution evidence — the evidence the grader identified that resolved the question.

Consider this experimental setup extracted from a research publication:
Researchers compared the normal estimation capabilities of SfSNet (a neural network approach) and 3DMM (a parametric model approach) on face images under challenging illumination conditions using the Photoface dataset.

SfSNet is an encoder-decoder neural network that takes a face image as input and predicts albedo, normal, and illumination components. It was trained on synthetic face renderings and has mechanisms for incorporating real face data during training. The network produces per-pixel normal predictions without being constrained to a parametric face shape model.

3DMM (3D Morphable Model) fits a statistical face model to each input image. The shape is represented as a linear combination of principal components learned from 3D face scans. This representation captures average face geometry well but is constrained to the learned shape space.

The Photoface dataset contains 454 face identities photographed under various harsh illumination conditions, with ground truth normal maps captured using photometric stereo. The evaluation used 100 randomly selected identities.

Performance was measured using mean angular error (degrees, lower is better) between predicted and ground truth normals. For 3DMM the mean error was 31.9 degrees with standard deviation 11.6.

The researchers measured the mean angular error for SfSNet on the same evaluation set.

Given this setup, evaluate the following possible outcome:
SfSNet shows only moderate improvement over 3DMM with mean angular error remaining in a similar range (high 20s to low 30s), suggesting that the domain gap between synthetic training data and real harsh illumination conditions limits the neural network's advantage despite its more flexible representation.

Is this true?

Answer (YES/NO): YES